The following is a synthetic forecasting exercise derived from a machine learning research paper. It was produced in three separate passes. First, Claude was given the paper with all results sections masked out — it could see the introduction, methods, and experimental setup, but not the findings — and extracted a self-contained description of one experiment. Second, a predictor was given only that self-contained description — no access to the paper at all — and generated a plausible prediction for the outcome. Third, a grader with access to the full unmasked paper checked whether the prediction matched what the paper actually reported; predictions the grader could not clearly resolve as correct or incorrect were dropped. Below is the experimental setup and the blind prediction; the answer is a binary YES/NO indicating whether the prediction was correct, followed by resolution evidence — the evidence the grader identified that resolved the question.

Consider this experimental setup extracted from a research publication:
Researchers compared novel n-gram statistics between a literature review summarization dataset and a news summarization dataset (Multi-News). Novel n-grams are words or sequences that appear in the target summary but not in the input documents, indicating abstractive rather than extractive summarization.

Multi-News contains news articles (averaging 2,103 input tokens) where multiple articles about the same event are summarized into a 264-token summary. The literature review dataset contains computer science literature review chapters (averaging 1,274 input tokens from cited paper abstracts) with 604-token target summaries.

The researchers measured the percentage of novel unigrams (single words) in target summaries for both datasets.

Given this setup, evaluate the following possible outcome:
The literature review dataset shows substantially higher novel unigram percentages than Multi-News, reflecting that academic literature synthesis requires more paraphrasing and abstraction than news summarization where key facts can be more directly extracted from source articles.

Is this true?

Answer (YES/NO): YES